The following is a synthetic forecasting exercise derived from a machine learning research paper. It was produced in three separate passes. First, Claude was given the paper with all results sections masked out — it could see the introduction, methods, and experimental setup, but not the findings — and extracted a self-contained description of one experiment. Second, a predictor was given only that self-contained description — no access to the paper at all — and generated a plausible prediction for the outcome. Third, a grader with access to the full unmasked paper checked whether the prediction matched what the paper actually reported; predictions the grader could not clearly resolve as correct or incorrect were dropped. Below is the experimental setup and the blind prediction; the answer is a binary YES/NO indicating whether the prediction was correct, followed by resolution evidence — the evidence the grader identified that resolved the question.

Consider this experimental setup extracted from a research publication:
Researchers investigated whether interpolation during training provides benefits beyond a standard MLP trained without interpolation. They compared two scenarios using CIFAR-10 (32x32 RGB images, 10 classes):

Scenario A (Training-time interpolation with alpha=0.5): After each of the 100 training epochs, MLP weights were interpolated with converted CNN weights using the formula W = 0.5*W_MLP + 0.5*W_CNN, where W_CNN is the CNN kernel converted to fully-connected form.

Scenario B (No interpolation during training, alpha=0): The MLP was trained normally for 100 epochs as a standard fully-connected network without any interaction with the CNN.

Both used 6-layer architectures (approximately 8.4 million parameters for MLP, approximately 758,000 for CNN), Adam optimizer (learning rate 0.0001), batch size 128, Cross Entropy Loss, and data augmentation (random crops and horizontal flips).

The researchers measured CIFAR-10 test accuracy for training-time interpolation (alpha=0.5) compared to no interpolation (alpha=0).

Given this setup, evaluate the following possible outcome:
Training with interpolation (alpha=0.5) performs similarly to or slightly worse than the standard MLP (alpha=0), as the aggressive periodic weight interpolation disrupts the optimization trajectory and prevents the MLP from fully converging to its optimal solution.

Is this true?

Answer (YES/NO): NO